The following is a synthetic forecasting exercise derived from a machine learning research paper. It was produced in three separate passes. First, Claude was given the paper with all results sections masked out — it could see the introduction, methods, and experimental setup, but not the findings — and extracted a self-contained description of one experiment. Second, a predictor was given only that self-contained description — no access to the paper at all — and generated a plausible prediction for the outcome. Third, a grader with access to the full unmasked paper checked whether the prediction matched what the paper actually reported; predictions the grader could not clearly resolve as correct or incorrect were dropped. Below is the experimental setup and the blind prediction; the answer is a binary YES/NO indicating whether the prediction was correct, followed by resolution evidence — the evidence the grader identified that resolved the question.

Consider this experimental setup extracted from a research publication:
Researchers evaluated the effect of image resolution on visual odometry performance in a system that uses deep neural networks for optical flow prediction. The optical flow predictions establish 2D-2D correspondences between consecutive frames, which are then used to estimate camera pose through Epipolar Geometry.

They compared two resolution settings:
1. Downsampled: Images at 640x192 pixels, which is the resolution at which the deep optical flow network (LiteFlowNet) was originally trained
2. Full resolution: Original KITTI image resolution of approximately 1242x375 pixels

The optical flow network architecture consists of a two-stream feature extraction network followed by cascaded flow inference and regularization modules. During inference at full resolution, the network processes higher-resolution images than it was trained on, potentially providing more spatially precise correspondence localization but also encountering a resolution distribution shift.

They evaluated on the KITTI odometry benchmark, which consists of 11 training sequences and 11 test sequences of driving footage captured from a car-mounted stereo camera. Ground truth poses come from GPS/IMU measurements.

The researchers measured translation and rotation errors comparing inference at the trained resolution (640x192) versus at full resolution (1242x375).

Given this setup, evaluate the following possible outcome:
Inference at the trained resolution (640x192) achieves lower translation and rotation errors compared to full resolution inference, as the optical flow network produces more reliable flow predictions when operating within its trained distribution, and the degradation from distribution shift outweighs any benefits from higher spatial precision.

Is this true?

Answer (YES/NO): NO